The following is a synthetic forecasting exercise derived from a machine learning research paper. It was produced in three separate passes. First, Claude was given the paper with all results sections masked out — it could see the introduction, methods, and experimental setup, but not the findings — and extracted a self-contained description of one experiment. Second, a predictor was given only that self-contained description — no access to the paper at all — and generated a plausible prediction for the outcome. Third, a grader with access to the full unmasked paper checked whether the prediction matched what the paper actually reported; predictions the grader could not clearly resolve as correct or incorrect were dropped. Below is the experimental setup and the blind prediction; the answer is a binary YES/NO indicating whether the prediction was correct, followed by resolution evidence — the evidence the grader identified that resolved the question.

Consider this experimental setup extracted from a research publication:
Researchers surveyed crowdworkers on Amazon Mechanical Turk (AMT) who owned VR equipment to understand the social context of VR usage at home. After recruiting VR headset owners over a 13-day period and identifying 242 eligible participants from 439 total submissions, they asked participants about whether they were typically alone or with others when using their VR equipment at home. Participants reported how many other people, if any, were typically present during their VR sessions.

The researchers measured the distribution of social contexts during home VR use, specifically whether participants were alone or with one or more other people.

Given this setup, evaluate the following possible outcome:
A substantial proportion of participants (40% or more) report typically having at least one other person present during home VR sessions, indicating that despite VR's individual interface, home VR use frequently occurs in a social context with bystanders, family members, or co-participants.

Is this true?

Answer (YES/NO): NO